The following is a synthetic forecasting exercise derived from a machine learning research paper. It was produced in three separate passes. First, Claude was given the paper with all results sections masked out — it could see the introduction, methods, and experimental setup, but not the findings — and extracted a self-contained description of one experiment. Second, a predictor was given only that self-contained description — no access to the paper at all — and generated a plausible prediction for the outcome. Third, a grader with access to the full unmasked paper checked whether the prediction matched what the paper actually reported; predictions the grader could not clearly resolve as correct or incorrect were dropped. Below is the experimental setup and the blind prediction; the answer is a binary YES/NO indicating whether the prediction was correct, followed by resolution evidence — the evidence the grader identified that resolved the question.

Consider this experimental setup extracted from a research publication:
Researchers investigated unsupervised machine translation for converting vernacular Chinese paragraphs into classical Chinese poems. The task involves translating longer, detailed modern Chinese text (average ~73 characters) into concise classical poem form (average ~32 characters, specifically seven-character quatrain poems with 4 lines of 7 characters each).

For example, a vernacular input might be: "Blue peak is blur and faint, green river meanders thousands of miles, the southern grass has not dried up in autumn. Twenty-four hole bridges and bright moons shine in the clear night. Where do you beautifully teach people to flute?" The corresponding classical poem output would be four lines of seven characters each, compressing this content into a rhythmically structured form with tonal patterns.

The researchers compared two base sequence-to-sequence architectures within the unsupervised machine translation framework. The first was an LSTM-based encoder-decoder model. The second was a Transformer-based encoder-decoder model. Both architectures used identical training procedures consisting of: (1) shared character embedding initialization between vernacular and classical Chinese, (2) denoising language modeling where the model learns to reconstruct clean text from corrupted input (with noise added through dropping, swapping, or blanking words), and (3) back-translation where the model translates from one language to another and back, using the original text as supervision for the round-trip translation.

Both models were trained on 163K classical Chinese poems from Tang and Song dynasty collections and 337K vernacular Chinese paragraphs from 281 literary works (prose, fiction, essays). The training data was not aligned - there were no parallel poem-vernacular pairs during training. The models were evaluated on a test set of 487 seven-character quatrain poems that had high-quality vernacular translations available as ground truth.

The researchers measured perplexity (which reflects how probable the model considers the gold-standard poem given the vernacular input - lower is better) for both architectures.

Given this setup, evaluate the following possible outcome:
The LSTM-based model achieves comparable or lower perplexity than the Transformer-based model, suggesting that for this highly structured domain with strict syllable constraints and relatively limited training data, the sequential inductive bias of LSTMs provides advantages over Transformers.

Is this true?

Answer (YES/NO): NO